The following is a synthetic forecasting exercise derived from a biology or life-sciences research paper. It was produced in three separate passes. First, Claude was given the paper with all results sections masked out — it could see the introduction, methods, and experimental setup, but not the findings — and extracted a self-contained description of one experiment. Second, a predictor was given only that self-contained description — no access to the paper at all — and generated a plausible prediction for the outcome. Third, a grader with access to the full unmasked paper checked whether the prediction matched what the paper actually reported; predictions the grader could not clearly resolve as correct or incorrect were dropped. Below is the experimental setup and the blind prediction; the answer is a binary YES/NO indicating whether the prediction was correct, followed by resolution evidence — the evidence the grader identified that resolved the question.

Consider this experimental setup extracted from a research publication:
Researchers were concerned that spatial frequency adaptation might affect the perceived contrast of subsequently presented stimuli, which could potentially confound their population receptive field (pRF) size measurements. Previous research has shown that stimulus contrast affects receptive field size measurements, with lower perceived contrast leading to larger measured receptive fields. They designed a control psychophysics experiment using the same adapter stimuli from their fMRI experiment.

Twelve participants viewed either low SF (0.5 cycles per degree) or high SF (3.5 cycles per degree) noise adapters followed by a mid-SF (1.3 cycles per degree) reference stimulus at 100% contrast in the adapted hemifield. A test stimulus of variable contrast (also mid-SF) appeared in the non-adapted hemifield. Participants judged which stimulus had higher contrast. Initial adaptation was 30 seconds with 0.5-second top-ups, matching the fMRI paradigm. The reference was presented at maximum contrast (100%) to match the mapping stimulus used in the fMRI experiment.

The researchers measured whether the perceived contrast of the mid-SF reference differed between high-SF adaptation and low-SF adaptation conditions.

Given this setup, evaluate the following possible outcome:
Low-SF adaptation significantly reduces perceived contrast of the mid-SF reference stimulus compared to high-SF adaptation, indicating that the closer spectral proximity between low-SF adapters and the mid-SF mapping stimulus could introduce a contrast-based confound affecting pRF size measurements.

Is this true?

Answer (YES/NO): NO